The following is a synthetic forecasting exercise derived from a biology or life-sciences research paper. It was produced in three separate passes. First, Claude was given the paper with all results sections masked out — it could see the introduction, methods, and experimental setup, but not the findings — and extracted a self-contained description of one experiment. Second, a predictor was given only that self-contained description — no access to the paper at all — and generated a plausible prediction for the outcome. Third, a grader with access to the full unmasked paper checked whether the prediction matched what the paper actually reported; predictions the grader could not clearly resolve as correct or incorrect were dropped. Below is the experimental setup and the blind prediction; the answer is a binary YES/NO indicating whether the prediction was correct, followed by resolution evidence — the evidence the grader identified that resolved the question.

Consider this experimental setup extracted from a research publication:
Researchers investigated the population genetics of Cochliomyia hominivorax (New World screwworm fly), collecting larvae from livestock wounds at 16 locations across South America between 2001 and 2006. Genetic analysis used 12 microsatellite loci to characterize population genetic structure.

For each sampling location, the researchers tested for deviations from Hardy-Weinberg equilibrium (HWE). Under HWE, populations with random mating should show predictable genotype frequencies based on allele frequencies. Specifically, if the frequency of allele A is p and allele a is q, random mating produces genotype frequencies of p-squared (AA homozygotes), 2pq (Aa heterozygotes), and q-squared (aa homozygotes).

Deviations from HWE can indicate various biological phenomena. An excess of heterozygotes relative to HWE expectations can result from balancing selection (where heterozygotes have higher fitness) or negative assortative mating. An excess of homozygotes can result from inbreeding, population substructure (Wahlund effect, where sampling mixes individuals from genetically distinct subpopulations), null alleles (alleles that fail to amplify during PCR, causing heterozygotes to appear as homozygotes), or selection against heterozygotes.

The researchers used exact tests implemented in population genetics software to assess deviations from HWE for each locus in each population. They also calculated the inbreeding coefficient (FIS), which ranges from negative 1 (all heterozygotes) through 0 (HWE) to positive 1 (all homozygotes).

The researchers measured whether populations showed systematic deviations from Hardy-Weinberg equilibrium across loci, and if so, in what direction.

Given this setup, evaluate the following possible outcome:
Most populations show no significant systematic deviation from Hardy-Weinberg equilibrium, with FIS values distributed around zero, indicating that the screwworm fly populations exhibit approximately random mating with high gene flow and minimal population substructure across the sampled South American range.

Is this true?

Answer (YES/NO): NO